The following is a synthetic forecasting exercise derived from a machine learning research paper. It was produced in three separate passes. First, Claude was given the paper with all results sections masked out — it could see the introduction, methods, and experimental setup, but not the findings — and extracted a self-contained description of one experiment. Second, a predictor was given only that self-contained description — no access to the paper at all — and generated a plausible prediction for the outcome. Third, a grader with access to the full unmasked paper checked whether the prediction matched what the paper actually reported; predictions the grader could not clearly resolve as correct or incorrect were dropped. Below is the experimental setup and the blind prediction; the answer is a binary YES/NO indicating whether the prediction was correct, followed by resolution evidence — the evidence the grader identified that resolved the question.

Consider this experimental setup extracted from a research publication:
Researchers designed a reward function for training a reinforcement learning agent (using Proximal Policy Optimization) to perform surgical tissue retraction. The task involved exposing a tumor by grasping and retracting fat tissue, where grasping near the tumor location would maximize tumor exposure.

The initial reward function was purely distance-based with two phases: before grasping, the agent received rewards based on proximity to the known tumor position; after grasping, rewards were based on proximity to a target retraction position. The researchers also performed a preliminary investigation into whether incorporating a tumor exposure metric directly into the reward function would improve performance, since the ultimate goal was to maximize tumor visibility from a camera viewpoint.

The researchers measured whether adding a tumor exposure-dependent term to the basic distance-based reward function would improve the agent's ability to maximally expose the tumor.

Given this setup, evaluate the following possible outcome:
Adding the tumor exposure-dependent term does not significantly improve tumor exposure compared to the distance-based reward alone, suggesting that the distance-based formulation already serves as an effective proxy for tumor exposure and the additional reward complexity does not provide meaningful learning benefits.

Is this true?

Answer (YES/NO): YES